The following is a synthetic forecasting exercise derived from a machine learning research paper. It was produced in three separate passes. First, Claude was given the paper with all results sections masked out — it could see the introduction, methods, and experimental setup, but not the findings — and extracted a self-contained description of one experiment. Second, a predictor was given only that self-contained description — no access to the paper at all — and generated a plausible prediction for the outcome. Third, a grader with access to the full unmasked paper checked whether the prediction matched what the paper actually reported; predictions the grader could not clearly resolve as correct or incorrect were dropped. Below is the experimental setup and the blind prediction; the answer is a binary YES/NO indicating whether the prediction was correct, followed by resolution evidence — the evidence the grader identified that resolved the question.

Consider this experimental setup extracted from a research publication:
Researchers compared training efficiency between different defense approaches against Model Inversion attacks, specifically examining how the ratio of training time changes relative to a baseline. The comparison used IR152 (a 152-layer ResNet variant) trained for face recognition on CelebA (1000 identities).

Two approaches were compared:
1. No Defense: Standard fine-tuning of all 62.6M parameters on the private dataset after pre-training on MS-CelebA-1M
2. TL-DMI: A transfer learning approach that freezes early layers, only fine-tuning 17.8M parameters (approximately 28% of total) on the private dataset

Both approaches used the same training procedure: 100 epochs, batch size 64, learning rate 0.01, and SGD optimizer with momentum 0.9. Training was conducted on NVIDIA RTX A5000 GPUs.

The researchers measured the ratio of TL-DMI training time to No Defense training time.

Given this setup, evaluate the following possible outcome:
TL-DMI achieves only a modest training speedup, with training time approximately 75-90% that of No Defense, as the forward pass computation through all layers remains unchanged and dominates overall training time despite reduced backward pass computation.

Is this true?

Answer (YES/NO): NO